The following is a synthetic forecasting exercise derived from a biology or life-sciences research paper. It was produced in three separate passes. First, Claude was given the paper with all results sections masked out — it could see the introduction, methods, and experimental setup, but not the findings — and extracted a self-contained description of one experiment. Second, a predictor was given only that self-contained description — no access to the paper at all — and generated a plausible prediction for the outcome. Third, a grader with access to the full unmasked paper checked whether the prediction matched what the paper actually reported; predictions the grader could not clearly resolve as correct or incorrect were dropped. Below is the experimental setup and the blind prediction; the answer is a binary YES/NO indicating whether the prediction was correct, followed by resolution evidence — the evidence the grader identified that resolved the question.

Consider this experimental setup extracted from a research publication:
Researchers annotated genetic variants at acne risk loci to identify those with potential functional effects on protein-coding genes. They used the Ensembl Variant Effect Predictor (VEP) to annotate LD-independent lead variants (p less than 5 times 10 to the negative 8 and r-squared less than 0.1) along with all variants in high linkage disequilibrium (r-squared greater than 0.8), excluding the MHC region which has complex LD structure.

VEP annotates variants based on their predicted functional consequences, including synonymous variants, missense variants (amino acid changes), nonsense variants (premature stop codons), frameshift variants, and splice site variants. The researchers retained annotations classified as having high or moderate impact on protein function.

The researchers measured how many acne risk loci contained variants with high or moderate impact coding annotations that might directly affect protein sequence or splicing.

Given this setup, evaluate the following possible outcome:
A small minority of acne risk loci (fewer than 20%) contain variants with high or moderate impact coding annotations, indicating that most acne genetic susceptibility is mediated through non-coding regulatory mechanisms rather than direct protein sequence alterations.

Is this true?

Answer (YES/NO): NO